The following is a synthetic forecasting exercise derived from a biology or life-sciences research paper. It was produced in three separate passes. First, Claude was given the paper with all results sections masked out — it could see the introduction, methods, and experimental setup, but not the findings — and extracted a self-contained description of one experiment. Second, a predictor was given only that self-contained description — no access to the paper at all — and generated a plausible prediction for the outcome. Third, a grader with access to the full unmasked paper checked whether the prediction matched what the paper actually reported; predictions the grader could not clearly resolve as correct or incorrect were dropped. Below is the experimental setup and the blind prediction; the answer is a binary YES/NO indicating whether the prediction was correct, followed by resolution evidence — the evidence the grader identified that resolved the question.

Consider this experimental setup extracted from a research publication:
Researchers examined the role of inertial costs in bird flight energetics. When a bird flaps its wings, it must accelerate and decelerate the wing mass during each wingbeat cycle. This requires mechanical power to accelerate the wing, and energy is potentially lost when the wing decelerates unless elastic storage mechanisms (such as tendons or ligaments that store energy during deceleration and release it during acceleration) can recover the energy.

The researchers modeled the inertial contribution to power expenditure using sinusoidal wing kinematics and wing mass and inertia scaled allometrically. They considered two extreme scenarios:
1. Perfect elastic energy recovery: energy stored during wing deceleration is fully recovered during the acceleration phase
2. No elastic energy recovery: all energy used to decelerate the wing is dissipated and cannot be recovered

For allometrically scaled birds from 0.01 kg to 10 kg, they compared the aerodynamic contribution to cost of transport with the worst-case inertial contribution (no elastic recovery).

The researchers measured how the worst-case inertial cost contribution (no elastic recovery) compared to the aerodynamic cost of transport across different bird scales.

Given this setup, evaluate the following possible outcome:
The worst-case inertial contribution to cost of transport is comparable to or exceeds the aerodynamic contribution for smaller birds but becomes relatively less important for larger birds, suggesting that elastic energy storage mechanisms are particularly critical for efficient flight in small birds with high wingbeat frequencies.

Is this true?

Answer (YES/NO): NO